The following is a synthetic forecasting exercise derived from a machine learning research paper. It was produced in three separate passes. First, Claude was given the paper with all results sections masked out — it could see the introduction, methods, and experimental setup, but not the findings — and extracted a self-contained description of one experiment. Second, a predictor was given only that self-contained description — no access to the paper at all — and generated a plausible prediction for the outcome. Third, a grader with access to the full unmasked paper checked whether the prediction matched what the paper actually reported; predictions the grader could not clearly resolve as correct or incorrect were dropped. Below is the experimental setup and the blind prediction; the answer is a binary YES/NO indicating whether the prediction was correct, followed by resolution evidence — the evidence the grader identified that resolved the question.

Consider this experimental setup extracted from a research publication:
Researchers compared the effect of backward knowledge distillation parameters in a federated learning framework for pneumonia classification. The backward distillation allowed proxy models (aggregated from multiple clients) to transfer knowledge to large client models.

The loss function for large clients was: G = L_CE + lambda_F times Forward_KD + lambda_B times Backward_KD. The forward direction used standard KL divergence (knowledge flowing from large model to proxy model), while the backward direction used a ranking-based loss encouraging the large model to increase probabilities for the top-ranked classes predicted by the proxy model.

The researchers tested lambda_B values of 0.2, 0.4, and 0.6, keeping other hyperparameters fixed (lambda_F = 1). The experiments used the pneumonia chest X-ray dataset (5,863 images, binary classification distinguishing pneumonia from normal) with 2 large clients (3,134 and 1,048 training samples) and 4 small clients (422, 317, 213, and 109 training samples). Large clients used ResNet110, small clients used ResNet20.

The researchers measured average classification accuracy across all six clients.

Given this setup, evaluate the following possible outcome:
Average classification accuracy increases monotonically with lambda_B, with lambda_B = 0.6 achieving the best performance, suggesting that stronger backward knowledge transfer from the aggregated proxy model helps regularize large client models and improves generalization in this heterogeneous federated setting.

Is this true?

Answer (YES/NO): NO